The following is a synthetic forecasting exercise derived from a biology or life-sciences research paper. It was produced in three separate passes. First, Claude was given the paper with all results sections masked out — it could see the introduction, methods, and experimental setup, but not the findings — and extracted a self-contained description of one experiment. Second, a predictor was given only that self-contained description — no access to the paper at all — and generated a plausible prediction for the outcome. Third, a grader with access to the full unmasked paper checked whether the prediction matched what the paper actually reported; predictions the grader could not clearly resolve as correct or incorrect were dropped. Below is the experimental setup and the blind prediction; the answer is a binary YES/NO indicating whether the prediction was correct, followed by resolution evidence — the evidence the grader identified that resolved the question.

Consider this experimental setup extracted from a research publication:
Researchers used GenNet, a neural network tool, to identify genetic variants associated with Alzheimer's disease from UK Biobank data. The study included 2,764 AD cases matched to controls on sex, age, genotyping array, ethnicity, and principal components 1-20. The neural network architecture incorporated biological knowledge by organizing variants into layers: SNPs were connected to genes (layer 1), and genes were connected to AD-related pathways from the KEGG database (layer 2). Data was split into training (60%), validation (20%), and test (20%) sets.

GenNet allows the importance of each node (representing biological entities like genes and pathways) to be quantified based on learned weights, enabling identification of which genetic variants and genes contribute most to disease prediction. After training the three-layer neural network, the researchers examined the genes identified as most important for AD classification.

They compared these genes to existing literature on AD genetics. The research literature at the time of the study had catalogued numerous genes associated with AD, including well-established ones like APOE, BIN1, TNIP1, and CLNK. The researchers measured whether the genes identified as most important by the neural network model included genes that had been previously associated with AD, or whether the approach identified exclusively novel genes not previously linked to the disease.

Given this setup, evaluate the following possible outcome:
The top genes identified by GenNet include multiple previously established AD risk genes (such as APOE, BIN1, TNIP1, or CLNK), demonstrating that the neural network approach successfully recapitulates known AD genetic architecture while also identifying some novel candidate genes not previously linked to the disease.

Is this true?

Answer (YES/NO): NO